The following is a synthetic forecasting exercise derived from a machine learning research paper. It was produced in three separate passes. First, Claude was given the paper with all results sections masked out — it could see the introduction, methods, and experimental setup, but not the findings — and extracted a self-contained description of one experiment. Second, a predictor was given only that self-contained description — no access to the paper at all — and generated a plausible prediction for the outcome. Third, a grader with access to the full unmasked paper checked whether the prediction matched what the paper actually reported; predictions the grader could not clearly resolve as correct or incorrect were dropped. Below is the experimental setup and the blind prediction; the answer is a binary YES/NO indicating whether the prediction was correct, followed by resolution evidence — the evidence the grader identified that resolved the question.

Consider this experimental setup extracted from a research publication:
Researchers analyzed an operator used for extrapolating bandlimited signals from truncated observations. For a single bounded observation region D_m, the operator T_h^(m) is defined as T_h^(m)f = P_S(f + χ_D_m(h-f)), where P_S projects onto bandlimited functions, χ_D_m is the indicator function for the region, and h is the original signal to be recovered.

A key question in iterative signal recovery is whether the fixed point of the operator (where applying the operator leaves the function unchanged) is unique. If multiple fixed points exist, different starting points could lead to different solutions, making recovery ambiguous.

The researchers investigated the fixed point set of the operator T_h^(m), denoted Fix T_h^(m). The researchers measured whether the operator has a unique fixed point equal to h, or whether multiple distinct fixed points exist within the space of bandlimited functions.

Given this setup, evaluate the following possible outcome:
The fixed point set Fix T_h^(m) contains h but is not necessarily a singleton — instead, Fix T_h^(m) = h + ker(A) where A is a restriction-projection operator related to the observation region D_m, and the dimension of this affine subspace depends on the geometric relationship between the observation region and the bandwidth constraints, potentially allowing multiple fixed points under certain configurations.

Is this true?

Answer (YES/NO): NO